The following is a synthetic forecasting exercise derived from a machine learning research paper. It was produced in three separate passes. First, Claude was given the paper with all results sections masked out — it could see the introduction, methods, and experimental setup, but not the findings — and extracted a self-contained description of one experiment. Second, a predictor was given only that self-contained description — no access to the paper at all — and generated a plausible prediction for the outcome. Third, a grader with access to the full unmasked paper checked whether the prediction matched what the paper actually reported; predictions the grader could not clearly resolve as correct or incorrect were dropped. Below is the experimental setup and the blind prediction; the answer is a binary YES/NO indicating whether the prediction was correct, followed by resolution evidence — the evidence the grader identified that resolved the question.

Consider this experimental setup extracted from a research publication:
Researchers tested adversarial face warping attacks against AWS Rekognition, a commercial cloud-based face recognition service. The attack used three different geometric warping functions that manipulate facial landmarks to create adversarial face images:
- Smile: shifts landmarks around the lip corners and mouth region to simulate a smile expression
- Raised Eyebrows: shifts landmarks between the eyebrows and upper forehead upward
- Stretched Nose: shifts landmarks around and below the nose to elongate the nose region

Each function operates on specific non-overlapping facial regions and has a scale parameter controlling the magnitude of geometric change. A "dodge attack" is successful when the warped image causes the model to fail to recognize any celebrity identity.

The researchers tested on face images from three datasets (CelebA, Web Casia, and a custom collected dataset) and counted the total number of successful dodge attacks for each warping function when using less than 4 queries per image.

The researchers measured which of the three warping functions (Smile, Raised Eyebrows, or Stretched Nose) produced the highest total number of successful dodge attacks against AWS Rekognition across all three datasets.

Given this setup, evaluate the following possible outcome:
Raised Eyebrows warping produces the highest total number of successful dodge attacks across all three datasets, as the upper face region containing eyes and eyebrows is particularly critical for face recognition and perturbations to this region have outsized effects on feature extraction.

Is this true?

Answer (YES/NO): NO